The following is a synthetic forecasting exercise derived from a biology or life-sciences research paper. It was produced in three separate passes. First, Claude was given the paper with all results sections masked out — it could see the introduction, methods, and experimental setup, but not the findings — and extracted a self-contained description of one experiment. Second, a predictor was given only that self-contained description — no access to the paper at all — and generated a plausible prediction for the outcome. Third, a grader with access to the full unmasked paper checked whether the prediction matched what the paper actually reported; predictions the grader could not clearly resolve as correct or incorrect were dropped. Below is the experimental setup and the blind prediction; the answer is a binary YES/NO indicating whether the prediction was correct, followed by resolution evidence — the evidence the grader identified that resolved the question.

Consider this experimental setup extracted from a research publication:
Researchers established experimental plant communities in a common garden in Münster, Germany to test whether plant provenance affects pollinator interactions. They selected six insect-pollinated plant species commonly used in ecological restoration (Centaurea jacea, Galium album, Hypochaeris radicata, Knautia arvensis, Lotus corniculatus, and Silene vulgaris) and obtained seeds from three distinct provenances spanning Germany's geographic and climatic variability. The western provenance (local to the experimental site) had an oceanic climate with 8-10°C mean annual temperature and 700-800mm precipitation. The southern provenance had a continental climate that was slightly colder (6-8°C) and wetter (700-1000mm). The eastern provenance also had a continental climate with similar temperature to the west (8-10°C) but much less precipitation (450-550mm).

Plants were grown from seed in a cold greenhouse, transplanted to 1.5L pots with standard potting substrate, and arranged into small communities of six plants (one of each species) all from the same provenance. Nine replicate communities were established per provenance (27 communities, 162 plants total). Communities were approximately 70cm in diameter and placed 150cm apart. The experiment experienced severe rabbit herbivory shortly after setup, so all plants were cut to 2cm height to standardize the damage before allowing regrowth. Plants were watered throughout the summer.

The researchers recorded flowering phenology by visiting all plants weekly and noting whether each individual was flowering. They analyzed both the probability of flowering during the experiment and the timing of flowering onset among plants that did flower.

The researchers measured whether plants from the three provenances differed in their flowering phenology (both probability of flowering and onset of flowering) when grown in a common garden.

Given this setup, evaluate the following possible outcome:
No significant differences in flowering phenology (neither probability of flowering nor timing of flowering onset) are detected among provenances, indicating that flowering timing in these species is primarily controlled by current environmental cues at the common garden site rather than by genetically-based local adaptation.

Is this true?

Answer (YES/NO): NO